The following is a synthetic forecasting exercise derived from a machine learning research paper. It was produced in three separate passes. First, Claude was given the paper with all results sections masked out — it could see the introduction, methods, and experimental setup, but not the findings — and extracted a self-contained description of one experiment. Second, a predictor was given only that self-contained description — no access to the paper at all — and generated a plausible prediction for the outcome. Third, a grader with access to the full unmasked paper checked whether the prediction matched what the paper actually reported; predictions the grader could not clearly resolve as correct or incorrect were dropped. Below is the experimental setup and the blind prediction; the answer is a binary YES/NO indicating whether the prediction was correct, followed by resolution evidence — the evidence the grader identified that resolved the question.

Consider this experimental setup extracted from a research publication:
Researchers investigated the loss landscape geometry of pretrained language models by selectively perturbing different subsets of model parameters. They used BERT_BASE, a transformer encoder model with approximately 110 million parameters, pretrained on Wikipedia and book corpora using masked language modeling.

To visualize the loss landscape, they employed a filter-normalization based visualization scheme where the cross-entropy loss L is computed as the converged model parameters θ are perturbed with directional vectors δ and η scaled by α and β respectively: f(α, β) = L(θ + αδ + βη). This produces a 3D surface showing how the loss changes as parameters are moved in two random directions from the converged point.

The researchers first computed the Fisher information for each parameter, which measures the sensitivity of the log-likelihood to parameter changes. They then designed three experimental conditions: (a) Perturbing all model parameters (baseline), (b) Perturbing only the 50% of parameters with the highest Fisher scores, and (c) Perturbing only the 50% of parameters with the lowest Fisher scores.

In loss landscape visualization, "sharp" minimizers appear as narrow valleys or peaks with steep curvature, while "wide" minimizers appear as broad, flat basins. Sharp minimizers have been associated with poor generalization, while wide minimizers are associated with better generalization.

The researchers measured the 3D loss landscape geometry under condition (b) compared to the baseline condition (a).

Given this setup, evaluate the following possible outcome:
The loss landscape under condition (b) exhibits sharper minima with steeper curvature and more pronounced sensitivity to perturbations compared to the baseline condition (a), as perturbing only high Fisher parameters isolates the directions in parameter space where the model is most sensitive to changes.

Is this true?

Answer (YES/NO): YES